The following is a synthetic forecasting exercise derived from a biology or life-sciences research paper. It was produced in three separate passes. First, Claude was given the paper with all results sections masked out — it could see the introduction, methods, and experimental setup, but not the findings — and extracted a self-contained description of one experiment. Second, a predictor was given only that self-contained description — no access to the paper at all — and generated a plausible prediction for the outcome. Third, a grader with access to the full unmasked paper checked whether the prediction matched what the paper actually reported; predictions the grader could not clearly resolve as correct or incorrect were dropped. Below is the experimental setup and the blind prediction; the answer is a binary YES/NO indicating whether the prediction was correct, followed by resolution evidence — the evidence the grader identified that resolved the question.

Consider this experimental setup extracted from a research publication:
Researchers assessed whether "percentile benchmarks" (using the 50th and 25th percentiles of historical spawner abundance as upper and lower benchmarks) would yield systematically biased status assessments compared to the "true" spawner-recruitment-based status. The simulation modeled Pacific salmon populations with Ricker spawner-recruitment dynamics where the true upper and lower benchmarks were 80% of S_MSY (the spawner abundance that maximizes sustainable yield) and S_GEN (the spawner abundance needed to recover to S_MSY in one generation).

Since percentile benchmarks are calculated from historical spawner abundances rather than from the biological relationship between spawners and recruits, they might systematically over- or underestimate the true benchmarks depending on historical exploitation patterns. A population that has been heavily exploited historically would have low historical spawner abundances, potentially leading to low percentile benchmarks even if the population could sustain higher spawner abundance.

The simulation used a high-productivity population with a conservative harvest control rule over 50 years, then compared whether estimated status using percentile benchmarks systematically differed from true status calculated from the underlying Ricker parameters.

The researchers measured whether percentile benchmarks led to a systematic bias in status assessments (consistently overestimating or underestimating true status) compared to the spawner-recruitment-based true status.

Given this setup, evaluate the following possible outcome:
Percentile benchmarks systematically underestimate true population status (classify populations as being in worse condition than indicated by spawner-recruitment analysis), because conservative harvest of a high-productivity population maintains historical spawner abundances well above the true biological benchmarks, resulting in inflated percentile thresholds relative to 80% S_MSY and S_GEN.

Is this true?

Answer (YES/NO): YES